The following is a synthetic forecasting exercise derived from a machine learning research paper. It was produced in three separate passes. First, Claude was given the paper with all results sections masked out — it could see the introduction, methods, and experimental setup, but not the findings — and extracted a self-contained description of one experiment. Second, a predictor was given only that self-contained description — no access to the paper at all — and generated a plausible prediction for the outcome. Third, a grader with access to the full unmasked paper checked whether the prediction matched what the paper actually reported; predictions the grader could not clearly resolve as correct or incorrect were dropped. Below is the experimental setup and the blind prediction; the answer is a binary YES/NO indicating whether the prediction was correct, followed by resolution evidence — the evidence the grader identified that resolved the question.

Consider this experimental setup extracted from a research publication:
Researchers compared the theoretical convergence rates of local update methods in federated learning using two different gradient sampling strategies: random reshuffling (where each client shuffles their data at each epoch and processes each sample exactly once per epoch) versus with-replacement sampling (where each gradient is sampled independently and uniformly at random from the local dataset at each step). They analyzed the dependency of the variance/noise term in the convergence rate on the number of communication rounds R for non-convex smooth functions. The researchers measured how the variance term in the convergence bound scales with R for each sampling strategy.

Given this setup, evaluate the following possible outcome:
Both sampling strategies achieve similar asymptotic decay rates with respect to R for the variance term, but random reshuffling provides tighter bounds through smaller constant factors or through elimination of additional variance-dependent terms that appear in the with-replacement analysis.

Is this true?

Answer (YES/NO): NO